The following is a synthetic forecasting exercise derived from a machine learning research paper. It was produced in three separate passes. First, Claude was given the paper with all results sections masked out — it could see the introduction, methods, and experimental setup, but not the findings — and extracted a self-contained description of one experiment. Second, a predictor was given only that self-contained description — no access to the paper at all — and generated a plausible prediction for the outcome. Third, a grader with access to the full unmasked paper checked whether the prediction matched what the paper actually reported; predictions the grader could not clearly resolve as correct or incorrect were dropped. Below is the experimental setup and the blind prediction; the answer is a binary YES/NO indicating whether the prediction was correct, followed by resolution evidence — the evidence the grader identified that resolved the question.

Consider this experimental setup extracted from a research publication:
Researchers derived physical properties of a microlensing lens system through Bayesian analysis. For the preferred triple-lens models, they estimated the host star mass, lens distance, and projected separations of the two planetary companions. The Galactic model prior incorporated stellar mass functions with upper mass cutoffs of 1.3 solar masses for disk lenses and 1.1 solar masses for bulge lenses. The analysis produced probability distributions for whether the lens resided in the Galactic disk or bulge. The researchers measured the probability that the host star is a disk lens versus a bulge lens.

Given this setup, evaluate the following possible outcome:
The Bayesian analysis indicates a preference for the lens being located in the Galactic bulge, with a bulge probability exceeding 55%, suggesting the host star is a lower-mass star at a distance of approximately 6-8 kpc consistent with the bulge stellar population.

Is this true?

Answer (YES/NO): NO